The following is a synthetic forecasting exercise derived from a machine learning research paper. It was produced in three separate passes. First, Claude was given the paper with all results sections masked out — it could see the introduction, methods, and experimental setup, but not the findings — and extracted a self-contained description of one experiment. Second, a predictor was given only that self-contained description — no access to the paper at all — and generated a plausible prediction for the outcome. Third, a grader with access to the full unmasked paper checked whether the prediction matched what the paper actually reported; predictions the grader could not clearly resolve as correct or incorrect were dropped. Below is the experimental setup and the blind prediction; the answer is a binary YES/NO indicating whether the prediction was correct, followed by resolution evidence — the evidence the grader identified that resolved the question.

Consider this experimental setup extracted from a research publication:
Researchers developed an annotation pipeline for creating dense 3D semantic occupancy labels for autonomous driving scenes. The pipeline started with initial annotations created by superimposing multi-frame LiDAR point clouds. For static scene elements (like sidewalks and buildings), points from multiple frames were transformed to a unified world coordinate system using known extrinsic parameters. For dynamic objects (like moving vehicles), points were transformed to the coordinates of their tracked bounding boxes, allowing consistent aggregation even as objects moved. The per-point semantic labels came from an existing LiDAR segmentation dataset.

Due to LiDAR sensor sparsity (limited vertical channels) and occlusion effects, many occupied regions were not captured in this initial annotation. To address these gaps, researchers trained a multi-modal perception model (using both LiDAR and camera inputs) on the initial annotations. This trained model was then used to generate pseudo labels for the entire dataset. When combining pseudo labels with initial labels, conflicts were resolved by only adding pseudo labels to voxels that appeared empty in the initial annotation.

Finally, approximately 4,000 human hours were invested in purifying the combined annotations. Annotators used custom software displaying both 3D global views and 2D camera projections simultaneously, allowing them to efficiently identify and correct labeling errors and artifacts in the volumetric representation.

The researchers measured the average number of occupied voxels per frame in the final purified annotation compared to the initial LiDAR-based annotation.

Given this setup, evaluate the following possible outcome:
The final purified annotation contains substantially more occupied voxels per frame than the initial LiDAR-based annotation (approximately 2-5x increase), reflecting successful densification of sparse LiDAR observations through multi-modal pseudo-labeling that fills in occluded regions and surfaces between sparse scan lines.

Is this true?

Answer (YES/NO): YES